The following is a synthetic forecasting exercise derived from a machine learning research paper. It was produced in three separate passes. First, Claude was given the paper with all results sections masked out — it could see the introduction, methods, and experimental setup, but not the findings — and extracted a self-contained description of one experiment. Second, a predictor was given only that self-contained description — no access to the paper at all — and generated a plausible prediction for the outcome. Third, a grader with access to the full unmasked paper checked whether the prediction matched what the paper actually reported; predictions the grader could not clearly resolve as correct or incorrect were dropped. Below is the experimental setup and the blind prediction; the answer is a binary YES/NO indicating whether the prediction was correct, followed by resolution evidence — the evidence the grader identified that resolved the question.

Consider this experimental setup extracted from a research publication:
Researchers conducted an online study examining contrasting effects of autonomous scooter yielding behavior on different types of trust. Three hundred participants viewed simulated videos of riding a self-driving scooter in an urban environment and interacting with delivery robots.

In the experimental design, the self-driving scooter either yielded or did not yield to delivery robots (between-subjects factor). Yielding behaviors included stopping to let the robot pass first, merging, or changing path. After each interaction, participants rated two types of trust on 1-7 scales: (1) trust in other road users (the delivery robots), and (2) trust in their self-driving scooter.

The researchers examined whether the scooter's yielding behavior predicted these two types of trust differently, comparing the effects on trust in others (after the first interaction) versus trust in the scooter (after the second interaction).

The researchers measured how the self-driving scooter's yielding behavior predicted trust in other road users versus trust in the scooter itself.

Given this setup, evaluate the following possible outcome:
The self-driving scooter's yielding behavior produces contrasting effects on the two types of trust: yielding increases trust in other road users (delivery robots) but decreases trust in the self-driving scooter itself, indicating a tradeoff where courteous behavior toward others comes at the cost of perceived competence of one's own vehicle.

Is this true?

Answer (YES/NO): NO